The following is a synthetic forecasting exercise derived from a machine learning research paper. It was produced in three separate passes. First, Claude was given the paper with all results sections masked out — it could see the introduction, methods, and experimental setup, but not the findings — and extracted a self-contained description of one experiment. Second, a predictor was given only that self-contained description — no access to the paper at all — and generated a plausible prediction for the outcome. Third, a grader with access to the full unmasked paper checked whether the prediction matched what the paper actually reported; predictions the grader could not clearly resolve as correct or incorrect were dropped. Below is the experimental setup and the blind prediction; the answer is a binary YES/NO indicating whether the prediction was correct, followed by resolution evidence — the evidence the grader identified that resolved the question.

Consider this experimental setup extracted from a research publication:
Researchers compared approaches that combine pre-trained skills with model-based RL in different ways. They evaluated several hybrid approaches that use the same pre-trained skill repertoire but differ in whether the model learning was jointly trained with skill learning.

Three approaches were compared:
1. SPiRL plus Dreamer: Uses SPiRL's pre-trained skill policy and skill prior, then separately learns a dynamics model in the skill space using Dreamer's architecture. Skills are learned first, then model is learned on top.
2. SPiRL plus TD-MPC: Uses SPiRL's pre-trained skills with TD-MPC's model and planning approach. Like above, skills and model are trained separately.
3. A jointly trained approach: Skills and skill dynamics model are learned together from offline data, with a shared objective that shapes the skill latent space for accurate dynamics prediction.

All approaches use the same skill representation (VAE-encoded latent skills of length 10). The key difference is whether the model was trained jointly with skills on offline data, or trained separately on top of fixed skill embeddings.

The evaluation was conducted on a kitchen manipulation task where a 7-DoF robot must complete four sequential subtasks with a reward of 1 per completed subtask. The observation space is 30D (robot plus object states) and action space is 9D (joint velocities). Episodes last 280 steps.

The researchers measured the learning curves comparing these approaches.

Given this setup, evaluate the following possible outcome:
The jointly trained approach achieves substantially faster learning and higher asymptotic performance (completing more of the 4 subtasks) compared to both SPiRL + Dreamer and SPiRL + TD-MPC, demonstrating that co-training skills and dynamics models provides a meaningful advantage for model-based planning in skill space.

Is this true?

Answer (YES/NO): YES